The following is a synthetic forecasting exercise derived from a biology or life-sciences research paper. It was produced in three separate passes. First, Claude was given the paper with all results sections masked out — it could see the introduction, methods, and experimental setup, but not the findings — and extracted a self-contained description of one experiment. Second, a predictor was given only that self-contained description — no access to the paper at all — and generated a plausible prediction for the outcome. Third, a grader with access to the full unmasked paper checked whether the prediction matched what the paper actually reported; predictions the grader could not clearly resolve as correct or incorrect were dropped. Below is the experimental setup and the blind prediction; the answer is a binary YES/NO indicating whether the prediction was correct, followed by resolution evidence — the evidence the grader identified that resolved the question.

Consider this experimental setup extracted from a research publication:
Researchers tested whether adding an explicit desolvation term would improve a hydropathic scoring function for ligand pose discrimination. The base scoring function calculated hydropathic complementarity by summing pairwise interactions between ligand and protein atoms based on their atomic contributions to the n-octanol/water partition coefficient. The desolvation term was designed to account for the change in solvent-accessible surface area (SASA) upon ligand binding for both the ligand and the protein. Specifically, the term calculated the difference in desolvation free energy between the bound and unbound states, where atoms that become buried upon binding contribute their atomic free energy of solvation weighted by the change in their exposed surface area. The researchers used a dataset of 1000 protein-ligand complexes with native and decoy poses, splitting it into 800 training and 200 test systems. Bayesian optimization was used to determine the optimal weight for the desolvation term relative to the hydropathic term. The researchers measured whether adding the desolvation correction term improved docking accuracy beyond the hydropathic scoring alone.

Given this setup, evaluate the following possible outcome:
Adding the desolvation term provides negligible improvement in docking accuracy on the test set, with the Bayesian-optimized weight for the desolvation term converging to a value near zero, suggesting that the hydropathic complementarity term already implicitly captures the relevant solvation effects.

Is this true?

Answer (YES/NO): NO